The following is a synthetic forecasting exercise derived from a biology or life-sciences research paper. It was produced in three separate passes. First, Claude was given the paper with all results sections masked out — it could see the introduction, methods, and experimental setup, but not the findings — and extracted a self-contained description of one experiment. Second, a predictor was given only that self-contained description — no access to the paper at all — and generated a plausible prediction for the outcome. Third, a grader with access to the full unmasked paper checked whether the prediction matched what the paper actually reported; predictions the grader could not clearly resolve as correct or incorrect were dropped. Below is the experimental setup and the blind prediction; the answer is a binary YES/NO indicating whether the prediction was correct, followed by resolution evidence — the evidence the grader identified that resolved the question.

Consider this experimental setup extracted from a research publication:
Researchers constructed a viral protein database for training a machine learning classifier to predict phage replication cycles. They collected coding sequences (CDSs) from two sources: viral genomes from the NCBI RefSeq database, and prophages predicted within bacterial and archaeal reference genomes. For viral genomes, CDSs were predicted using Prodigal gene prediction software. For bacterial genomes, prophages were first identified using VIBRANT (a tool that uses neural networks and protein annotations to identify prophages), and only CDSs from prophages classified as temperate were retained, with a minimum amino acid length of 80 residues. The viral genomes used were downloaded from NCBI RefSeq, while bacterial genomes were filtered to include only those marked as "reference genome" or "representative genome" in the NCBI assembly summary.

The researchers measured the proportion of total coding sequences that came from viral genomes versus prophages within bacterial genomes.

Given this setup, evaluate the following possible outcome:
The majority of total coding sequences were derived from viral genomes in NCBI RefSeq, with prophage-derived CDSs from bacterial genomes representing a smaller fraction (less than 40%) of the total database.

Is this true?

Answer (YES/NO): NO